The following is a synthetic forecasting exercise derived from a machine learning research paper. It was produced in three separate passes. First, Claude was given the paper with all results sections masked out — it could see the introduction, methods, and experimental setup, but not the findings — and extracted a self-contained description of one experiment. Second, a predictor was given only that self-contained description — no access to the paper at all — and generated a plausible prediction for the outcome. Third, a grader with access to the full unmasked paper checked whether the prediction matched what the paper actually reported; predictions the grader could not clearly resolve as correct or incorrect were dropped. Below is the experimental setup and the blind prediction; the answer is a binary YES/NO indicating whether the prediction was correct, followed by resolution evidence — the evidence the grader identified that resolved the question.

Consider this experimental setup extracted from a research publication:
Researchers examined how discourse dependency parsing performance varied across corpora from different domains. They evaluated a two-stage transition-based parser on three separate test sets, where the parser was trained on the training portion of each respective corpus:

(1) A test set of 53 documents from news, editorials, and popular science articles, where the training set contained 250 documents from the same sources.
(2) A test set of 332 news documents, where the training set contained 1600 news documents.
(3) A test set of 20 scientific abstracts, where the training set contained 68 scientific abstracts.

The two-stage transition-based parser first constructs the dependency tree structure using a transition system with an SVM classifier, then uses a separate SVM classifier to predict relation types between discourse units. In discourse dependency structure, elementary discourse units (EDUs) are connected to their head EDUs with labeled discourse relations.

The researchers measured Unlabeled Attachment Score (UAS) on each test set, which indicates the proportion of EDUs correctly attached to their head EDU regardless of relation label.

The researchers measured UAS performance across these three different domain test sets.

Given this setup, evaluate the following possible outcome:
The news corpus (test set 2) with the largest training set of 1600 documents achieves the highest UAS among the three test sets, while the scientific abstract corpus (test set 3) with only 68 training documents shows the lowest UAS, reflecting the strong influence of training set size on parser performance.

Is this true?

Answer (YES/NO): NO